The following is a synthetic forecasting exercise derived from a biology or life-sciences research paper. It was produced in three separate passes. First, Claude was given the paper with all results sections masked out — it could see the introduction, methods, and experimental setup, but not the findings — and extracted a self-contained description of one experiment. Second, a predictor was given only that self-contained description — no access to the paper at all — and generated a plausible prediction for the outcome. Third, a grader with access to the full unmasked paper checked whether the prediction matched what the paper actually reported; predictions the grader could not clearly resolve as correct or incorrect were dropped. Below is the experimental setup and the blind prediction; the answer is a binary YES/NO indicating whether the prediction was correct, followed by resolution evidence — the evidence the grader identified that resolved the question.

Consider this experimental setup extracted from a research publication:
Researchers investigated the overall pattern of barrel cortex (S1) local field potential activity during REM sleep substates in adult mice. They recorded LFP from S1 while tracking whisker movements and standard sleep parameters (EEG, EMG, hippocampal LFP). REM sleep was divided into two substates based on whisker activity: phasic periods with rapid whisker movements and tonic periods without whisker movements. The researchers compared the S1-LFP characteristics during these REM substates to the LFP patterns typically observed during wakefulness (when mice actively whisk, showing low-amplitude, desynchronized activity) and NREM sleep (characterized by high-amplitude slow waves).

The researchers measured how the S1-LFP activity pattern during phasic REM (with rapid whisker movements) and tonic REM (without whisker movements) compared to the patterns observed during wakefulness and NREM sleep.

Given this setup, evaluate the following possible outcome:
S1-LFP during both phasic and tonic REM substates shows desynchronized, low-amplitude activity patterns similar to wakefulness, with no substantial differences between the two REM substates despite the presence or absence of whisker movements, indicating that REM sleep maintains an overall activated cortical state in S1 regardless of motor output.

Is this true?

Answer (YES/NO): NO